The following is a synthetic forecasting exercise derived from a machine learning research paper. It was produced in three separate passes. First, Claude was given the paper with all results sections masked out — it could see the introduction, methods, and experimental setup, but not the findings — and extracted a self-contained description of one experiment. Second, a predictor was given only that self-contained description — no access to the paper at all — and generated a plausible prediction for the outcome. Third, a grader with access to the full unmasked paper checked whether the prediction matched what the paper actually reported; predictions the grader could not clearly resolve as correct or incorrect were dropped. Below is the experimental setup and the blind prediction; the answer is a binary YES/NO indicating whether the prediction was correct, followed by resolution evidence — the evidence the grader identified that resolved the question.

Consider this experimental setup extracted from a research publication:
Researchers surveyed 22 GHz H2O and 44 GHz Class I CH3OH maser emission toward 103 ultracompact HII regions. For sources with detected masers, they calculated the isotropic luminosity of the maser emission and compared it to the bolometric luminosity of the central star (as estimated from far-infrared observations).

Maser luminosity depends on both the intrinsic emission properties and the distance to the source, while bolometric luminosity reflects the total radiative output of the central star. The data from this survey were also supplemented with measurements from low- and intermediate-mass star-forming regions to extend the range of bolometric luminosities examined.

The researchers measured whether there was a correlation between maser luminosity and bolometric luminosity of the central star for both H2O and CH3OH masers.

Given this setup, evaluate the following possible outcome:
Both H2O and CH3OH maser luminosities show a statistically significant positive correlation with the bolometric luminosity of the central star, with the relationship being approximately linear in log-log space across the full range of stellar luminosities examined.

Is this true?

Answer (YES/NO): YES